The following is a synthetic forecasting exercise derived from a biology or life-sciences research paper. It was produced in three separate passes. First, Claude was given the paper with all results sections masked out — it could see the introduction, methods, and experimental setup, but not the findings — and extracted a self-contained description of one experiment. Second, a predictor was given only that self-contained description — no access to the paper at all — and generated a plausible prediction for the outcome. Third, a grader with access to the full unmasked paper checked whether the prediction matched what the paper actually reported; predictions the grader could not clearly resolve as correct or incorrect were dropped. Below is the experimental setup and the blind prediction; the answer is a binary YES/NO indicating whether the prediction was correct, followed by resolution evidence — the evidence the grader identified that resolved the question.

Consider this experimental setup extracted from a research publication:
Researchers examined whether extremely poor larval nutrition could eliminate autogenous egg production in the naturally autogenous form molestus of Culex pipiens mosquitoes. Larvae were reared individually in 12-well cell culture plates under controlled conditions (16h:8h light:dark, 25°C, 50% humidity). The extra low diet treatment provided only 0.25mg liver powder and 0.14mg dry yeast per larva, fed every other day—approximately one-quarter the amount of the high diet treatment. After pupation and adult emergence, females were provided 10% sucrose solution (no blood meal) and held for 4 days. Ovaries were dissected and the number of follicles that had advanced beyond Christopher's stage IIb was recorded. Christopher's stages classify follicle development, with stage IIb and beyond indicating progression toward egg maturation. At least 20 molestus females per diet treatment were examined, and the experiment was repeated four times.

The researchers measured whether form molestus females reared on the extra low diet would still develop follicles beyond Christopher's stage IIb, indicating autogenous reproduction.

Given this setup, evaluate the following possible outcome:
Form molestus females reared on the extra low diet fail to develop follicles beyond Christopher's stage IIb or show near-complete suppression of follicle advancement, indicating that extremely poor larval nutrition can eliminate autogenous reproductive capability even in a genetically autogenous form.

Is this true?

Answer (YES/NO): NO